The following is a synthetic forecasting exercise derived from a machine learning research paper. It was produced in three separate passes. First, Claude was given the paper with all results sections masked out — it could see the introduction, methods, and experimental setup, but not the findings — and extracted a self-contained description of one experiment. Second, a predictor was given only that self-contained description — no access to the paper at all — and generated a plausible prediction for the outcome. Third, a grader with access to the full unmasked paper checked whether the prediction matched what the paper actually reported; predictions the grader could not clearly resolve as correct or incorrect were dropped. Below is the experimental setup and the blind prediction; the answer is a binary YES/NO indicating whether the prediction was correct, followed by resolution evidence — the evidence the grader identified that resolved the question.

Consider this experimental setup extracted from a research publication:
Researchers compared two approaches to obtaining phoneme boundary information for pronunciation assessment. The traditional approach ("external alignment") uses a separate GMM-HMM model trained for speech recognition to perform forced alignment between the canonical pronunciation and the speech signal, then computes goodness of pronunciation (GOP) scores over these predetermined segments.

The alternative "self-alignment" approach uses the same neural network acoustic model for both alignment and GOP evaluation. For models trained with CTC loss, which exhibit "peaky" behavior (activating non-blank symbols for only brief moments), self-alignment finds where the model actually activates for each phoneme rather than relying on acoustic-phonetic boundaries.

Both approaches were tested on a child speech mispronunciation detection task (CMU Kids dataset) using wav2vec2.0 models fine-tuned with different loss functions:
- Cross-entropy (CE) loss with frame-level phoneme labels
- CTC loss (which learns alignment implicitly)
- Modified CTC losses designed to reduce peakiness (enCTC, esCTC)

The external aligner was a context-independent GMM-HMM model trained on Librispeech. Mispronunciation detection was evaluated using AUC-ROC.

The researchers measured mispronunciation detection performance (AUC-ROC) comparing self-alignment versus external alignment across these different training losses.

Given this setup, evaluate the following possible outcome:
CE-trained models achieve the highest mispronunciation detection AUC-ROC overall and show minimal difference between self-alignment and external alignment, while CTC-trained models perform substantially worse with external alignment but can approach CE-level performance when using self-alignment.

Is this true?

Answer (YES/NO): NO